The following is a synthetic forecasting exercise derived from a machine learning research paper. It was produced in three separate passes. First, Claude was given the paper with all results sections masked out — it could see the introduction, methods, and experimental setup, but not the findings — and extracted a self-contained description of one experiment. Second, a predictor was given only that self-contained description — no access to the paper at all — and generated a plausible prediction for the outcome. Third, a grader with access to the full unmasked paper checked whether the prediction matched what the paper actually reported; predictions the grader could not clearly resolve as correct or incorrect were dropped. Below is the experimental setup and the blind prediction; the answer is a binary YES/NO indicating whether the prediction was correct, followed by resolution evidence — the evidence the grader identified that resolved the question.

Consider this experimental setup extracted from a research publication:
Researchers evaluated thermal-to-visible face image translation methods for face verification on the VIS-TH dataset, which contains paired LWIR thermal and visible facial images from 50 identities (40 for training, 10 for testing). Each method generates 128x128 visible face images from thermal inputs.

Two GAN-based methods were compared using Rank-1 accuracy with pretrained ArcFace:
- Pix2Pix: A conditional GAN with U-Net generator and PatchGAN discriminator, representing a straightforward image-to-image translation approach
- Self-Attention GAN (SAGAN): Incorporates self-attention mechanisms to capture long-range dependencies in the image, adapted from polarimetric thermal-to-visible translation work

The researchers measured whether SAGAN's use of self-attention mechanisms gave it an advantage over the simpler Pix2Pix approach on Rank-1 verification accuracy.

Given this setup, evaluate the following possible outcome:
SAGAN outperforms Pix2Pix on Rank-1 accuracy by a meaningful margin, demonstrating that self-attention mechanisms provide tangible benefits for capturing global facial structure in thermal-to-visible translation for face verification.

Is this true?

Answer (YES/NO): NO